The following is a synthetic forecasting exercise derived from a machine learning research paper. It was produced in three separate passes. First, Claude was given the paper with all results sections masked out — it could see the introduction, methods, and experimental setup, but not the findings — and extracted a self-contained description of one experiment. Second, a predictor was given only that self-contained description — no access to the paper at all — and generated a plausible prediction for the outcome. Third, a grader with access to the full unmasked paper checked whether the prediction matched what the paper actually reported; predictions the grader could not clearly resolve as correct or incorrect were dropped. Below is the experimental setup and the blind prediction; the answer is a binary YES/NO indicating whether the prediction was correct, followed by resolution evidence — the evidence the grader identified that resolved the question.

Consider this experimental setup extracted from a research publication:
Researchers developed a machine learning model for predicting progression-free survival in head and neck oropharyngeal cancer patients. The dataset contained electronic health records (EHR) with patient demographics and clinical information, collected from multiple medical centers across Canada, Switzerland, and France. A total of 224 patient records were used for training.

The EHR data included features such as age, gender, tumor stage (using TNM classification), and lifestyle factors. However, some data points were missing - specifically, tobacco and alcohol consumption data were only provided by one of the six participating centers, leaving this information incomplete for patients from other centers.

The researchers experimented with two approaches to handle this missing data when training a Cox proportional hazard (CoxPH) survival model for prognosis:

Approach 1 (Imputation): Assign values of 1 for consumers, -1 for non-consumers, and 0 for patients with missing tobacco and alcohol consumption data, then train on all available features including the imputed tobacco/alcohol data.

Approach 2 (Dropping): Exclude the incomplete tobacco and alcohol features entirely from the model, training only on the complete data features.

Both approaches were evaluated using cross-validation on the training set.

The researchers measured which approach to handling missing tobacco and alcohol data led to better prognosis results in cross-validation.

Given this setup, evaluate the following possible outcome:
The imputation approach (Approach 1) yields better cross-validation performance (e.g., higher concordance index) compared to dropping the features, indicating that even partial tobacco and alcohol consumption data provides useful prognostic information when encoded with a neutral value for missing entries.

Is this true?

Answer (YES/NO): NO